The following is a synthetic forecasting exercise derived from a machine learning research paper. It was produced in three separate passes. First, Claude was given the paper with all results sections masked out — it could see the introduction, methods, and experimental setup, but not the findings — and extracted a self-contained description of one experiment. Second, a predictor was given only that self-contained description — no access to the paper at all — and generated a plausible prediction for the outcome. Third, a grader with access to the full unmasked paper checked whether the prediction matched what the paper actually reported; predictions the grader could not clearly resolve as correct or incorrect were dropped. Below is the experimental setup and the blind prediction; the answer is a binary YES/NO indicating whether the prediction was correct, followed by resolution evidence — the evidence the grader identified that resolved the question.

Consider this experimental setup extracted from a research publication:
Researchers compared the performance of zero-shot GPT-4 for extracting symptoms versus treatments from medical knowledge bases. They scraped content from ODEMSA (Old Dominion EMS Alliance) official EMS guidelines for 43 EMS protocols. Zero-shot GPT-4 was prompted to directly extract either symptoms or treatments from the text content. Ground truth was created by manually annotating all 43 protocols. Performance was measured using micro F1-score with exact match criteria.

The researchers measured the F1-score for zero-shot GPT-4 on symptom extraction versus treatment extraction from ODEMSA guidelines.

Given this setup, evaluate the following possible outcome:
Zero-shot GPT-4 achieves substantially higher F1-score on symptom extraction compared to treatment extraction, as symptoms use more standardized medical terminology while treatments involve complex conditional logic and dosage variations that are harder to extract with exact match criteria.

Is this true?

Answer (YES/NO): YES